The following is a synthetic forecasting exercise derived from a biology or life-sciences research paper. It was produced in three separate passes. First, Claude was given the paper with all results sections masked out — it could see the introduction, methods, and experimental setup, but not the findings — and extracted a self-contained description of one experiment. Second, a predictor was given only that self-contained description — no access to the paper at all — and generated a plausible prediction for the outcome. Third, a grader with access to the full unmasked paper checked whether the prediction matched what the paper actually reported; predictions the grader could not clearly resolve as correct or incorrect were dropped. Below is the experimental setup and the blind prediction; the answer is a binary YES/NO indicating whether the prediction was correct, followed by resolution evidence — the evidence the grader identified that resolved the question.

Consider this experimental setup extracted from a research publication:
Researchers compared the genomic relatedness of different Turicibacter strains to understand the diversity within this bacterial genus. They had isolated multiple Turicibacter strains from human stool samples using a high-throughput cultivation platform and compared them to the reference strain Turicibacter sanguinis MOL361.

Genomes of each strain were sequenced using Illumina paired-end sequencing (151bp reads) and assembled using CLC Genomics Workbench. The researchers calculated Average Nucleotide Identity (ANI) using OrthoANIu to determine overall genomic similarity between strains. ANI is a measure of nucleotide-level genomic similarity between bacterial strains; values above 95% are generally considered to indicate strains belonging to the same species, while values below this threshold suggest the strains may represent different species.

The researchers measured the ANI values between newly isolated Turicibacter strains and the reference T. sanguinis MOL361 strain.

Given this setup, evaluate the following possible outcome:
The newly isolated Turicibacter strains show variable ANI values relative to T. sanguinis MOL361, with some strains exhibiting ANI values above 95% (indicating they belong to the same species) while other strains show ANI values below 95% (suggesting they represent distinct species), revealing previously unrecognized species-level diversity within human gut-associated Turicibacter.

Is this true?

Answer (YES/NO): YES